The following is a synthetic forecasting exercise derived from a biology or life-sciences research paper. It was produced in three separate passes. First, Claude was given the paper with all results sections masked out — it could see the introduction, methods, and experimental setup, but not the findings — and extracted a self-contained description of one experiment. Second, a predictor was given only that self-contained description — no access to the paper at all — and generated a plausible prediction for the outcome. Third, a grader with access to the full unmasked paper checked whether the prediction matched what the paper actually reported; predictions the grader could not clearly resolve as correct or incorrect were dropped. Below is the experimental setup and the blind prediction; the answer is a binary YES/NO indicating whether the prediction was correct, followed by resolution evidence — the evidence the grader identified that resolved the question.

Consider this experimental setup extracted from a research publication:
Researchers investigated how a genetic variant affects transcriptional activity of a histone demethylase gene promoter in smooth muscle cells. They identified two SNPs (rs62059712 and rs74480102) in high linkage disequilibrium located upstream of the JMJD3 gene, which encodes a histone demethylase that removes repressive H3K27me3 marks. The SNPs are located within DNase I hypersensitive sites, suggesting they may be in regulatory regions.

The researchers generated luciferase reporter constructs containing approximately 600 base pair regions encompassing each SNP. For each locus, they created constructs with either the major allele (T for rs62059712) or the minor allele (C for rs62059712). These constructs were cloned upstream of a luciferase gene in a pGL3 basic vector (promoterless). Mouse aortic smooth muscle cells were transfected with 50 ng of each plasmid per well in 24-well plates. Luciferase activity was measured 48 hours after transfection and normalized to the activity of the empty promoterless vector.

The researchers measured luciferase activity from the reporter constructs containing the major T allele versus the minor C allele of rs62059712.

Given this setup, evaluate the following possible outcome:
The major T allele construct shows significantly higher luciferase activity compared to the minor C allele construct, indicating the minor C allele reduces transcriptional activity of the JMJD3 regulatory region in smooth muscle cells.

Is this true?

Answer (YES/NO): NO